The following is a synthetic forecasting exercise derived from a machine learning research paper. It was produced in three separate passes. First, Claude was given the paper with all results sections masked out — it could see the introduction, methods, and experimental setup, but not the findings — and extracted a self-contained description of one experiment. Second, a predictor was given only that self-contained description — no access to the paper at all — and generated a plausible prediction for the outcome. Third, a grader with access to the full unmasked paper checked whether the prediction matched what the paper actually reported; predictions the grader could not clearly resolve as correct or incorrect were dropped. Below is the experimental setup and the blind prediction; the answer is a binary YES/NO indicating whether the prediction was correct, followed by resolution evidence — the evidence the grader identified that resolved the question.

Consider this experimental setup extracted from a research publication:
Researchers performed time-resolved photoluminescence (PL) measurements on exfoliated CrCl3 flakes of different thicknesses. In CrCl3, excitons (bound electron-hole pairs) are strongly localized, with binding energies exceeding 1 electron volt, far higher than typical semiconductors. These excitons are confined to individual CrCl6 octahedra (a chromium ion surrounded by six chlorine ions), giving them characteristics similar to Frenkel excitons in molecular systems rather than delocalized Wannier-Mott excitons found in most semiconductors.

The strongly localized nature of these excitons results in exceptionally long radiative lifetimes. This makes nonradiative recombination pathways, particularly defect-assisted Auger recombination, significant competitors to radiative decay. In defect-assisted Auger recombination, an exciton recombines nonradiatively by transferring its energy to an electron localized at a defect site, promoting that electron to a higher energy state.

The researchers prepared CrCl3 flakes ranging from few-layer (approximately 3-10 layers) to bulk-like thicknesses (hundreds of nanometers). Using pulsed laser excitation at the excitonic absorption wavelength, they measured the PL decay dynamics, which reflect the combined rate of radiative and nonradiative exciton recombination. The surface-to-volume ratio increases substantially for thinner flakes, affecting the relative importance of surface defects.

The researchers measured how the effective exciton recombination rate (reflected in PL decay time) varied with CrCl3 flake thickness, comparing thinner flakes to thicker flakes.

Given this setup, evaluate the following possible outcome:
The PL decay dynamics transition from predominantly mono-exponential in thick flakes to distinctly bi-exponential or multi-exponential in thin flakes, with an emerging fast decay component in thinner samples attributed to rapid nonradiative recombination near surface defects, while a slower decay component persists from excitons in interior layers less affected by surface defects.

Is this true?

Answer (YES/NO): NO